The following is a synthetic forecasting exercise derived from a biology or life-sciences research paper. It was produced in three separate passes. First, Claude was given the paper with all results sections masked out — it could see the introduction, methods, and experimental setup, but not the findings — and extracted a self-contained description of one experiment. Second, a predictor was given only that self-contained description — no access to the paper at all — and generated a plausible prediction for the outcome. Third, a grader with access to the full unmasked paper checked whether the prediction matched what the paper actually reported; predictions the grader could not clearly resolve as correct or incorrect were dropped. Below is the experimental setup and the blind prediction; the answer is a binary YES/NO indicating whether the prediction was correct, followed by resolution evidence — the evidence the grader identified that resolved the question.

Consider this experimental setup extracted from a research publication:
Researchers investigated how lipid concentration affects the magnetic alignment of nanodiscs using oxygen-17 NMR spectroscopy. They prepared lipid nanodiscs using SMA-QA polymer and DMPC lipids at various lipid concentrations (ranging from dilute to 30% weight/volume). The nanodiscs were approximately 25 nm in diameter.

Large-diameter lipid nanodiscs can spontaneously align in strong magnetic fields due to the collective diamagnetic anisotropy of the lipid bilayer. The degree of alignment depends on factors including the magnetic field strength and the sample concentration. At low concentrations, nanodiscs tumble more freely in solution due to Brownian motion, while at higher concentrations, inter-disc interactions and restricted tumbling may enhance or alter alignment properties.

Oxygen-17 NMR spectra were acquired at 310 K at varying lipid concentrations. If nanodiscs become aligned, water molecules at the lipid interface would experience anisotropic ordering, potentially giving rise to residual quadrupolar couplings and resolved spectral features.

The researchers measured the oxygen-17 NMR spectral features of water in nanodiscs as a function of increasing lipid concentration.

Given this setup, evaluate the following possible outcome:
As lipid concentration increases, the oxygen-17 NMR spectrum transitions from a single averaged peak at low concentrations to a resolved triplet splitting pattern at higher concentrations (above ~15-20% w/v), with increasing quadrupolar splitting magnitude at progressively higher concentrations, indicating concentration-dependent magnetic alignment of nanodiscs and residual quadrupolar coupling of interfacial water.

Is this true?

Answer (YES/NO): NO